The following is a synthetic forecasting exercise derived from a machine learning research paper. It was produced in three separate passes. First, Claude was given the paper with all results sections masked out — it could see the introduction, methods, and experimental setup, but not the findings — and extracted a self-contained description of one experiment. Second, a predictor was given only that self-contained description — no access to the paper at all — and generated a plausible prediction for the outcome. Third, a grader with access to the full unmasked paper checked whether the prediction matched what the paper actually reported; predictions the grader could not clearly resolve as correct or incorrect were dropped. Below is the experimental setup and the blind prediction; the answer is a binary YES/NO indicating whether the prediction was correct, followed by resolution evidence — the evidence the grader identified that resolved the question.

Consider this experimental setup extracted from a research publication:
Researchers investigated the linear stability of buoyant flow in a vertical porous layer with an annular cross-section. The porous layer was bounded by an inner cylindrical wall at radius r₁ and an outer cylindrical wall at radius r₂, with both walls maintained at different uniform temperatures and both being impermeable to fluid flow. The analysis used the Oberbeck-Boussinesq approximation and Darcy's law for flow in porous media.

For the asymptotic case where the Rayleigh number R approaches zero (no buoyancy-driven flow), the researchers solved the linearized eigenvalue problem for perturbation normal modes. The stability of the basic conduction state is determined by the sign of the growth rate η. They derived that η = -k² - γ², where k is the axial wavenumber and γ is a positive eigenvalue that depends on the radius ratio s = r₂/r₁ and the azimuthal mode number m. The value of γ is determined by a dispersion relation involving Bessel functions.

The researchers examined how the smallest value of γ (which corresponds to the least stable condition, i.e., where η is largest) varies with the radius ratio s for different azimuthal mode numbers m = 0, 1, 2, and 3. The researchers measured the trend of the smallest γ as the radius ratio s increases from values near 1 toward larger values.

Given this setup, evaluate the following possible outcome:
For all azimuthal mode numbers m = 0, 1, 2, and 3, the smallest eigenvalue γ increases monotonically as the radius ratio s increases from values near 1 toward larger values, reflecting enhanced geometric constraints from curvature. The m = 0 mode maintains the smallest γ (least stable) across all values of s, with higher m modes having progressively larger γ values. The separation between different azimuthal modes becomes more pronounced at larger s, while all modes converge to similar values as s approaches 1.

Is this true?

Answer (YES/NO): NO